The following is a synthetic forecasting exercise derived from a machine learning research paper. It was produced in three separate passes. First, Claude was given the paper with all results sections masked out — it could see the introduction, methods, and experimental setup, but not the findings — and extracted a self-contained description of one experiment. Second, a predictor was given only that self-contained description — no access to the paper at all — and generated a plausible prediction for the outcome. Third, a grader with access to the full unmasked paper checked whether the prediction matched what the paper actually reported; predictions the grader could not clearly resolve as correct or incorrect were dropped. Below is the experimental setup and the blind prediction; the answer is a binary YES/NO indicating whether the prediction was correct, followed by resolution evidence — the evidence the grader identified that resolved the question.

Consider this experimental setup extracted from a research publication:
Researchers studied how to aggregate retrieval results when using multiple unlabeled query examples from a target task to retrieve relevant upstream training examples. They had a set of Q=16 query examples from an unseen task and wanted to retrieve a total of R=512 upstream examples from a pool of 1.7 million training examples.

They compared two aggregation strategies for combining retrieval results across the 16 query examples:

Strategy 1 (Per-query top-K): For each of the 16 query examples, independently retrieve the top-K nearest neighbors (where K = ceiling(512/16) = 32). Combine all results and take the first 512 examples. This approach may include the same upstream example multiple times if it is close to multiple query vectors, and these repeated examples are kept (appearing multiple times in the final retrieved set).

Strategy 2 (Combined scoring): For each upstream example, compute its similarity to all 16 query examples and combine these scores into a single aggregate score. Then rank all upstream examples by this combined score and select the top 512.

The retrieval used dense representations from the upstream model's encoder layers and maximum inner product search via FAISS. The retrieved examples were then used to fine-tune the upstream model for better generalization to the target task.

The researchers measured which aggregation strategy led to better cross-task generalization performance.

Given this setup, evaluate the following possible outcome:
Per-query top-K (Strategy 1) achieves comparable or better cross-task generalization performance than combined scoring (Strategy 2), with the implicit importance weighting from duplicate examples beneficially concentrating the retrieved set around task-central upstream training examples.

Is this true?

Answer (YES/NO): YES